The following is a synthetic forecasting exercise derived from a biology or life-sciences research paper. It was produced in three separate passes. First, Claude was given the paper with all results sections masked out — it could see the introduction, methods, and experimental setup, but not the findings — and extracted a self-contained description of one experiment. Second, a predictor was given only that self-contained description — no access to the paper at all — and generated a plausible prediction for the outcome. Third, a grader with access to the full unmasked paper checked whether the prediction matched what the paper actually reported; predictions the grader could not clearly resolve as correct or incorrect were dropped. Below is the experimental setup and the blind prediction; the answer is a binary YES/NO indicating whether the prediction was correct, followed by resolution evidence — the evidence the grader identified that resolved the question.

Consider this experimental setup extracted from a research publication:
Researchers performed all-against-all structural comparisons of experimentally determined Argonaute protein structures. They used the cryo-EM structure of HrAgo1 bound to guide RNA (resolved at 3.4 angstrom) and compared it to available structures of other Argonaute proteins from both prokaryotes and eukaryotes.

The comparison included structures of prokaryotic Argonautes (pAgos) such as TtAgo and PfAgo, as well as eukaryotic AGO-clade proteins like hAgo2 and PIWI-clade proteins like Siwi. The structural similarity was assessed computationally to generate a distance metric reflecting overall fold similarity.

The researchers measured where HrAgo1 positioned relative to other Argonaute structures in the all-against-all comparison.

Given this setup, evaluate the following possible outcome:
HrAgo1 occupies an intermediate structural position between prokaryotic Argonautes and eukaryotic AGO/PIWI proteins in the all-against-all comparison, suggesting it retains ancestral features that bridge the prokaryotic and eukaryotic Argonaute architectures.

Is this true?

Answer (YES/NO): YES